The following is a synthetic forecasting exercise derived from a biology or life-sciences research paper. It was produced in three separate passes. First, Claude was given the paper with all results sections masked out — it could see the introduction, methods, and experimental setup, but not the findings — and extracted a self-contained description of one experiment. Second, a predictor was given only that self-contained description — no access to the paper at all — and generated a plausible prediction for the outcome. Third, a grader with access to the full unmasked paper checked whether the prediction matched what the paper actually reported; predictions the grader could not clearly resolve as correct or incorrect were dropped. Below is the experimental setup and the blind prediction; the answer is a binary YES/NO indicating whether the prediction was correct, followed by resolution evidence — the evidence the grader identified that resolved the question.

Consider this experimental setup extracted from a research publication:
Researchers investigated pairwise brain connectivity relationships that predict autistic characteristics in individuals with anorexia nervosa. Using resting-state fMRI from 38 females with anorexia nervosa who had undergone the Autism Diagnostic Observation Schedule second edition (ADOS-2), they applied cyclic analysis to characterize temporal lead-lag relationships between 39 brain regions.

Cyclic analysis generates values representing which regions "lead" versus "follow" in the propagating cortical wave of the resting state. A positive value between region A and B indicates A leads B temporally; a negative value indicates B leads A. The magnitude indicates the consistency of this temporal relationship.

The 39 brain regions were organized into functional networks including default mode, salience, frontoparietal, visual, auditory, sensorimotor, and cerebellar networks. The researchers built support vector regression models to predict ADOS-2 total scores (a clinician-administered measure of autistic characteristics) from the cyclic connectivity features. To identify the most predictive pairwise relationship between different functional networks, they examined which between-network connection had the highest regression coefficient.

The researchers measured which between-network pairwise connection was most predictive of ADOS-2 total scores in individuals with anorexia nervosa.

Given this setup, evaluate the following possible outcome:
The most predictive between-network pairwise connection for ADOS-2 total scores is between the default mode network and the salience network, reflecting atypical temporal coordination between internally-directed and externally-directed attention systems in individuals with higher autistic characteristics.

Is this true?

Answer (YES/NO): NO